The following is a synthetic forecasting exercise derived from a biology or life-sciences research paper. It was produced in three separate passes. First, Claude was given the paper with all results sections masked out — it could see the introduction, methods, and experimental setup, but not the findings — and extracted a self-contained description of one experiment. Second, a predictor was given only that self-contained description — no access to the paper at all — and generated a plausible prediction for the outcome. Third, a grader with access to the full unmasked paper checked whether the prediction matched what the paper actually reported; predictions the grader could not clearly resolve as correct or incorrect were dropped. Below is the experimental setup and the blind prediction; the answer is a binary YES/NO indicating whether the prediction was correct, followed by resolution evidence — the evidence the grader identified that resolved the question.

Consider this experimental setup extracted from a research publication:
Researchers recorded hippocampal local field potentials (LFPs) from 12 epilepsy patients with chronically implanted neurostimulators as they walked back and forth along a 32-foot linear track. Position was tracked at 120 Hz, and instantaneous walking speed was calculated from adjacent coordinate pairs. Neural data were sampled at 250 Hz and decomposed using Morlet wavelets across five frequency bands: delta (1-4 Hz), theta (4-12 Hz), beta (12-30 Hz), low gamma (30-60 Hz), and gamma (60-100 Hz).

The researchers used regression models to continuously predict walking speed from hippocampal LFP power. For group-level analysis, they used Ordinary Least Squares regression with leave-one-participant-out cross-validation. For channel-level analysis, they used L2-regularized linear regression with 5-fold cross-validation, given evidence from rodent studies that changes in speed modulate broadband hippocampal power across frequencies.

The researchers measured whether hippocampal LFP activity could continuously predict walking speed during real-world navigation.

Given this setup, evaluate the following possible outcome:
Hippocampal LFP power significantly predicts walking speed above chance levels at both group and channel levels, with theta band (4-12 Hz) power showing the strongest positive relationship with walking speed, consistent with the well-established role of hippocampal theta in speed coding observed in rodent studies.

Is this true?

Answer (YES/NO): NO